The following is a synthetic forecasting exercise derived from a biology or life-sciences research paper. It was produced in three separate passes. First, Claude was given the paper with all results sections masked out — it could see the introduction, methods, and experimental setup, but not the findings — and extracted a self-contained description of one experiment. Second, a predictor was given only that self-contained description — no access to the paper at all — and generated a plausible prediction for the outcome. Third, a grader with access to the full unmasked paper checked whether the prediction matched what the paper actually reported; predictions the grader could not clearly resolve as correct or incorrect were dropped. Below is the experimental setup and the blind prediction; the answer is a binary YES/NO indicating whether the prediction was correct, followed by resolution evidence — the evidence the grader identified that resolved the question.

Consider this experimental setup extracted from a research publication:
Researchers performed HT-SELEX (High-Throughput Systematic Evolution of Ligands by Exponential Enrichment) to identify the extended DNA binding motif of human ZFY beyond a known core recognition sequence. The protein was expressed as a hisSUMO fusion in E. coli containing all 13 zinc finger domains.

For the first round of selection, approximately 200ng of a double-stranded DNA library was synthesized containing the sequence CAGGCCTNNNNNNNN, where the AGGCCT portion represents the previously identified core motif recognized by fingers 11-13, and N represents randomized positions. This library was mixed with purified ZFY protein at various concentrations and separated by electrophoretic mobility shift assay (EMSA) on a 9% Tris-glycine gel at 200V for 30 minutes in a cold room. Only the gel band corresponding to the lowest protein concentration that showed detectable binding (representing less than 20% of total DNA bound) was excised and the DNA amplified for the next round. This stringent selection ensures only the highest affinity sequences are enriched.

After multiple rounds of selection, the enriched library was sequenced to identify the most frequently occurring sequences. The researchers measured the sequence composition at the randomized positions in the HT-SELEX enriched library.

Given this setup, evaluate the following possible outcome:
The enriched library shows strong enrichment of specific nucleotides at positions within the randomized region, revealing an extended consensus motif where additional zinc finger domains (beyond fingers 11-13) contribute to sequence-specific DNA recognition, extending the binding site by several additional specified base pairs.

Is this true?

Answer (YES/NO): YES